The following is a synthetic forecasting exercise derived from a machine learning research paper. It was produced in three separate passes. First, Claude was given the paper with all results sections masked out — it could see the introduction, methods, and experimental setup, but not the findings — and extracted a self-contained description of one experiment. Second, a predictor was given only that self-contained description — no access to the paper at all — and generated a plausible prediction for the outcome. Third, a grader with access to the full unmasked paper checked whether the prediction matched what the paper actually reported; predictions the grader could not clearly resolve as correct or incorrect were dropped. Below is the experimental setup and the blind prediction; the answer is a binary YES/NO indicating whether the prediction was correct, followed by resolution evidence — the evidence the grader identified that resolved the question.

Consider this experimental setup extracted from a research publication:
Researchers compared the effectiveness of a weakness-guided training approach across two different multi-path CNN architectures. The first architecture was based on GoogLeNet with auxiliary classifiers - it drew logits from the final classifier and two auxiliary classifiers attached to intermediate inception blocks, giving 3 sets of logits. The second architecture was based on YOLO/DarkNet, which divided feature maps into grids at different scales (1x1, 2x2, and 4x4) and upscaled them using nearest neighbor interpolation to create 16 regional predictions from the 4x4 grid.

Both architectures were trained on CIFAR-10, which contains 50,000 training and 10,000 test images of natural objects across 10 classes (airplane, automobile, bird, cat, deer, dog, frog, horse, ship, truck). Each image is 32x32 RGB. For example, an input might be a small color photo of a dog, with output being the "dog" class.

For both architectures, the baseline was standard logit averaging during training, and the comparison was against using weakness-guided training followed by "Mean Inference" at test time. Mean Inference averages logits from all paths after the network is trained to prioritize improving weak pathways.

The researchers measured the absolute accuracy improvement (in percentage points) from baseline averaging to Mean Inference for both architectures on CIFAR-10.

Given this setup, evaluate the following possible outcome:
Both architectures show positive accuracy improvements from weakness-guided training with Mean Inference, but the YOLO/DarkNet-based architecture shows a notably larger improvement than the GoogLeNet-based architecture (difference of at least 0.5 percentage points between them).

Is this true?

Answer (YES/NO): YES